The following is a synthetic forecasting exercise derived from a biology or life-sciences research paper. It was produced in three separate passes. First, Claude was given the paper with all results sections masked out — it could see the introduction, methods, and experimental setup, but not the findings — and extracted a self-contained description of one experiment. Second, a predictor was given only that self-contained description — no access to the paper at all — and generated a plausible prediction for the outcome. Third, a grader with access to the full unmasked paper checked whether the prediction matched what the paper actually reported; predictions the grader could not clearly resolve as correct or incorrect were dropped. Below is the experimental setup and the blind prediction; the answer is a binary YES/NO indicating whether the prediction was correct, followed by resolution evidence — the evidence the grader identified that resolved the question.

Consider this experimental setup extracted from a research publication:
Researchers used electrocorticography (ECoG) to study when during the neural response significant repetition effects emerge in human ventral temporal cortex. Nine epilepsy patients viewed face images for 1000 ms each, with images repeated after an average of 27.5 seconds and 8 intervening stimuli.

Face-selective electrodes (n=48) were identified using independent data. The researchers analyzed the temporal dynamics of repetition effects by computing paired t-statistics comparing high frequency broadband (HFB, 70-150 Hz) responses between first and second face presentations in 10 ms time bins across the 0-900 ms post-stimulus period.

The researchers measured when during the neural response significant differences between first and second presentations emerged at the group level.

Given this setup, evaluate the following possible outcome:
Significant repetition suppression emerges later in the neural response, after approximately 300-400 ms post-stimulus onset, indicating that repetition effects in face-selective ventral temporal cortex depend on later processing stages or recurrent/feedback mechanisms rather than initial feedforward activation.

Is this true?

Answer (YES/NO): NO